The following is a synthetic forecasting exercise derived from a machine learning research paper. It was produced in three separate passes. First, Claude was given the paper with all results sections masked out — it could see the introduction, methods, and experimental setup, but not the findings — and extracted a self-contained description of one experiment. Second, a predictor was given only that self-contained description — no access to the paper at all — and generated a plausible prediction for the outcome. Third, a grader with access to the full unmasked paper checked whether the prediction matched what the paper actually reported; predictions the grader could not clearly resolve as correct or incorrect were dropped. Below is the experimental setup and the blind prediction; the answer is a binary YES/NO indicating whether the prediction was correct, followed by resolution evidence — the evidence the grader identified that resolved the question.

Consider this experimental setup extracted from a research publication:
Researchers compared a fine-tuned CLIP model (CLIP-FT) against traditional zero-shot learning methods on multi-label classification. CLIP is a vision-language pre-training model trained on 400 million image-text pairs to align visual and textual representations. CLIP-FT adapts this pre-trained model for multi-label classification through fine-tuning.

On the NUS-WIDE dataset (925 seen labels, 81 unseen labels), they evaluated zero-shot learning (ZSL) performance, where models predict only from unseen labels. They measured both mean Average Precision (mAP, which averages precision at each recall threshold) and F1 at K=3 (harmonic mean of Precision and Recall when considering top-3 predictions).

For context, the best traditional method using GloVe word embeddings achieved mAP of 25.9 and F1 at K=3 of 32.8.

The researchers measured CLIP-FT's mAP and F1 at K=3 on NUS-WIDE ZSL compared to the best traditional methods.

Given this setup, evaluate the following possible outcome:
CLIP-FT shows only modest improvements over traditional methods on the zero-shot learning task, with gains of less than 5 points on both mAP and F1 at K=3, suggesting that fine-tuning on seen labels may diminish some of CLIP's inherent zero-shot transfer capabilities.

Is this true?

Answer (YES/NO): NO